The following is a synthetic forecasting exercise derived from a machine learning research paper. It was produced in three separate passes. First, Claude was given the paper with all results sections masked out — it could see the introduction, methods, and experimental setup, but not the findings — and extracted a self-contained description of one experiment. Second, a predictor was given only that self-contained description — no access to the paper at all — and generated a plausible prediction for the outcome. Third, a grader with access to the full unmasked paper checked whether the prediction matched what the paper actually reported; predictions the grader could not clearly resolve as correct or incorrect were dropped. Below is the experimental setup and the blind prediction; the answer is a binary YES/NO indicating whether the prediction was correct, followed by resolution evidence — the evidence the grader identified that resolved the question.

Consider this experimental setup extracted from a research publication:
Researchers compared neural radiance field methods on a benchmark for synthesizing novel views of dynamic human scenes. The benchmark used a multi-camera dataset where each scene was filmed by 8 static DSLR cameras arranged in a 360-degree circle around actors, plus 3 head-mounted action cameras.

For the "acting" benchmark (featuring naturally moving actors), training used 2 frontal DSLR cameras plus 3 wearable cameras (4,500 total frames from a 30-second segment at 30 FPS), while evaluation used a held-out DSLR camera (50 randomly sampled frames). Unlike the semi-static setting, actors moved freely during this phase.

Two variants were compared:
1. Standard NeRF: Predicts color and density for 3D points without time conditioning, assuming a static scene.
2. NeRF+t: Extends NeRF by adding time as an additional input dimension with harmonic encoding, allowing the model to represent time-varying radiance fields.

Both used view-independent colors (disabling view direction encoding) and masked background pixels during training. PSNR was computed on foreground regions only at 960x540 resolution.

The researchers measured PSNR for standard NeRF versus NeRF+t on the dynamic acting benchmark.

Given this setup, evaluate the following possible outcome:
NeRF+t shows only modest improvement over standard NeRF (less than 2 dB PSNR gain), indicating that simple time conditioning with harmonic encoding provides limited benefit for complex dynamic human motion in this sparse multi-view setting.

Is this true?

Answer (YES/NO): YES